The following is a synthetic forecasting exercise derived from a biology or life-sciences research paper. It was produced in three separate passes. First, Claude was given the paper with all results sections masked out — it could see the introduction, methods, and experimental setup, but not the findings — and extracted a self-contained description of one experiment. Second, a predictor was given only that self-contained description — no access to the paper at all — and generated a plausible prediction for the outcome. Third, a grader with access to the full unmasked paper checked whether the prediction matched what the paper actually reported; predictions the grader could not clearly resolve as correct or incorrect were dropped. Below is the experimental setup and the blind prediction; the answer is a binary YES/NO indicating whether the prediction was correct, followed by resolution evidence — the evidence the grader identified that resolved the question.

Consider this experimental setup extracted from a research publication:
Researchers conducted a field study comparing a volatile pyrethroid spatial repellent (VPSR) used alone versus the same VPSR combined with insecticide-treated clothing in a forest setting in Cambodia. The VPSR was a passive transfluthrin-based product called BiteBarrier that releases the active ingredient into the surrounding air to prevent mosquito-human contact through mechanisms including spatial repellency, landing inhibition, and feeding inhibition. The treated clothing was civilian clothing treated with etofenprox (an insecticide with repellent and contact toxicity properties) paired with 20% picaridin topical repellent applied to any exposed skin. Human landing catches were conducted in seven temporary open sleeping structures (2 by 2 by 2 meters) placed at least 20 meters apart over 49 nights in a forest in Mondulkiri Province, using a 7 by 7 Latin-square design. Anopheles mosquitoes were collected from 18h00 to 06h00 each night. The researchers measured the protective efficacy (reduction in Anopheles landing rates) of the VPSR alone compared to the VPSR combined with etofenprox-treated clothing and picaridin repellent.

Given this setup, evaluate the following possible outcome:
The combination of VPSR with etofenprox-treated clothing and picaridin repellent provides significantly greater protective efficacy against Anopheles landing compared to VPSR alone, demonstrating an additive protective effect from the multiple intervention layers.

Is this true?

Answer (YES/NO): NO